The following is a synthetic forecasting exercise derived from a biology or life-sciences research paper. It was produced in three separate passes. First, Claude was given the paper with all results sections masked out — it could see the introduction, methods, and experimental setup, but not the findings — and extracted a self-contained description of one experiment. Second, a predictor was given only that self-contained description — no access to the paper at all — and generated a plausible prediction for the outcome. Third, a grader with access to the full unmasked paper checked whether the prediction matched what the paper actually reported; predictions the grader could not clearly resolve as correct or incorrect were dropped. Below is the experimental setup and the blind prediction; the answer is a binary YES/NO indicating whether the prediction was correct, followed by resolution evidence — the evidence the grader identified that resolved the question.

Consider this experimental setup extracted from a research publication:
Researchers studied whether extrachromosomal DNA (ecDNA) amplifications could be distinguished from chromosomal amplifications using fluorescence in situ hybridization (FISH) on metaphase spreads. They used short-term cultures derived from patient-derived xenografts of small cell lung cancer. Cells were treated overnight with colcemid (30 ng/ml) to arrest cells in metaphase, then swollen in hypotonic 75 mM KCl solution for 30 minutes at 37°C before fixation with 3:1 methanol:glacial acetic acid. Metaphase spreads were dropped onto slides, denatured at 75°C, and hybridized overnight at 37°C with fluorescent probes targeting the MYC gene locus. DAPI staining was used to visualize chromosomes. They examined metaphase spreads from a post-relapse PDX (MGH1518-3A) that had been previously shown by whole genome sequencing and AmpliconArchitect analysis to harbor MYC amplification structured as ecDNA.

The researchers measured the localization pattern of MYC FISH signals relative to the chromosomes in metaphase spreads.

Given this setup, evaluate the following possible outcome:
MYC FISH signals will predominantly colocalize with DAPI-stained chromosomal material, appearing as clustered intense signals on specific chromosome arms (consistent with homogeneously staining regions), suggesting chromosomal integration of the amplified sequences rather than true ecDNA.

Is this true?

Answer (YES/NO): NO